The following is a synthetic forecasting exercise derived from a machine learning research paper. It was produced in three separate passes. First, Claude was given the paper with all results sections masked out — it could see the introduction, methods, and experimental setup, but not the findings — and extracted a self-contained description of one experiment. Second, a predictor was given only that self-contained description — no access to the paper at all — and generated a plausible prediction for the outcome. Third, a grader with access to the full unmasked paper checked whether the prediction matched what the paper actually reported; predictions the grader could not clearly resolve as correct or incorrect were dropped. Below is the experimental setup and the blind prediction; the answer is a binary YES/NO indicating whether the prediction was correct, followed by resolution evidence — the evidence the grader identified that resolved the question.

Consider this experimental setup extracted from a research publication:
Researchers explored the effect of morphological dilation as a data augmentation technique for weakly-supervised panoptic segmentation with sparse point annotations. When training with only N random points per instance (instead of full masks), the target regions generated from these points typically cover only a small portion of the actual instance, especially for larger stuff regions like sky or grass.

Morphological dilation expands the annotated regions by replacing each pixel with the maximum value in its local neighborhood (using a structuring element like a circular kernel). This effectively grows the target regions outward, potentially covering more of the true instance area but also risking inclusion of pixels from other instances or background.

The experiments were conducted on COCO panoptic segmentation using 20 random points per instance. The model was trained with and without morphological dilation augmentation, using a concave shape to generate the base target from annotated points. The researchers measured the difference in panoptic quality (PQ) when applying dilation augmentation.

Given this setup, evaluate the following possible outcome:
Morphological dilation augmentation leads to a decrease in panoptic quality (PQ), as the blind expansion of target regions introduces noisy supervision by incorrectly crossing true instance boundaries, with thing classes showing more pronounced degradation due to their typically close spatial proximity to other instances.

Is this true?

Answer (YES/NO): NO